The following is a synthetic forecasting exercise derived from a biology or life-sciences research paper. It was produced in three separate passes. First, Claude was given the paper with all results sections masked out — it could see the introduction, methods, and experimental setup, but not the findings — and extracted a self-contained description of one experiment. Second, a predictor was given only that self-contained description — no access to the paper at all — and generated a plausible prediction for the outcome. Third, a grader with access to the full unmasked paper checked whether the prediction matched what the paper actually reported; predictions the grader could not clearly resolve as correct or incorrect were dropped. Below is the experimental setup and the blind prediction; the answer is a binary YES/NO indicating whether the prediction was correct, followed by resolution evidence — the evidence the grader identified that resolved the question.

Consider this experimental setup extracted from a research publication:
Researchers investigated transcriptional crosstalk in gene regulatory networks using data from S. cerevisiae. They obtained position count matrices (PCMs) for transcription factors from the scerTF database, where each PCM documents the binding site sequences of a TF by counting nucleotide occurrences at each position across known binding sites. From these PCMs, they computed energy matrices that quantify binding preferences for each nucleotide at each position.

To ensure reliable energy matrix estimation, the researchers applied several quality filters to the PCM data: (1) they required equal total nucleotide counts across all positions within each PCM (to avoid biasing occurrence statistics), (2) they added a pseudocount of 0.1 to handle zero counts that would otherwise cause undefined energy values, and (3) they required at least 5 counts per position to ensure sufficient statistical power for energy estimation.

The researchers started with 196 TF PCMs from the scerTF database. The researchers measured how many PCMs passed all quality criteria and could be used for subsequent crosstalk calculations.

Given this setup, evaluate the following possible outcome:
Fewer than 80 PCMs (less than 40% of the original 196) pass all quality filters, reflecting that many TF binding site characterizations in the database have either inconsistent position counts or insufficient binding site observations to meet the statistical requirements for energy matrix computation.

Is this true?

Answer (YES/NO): YES